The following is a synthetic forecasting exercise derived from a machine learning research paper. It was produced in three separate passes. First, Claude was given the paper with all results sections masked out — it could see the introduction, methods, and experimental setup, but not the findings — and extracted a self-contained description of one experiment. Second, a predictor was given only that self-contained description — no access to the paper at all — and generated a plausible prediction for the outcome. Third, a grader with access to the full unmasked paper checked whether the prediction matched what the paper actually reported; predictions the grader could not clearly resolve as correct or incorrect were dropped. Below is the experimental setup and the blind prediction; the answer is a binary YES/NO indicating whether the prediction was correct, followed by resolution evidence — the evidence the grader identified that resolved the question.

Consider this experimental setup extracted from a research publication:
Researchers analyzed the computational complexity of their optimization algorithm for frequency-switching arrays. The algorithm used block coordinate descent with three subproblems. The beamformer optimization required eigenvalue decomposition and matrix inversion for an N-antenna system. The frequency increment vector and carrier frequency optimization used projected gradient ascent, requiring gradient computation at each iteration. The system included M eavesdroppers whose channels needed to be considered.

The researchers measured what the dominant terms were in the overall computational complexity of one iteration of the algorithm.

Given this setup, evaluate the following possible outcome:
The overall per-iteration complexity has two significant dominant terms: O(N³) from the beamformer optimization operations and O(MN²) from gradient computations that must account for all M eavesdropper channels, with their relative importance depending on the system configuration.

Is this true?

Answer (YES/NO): NO